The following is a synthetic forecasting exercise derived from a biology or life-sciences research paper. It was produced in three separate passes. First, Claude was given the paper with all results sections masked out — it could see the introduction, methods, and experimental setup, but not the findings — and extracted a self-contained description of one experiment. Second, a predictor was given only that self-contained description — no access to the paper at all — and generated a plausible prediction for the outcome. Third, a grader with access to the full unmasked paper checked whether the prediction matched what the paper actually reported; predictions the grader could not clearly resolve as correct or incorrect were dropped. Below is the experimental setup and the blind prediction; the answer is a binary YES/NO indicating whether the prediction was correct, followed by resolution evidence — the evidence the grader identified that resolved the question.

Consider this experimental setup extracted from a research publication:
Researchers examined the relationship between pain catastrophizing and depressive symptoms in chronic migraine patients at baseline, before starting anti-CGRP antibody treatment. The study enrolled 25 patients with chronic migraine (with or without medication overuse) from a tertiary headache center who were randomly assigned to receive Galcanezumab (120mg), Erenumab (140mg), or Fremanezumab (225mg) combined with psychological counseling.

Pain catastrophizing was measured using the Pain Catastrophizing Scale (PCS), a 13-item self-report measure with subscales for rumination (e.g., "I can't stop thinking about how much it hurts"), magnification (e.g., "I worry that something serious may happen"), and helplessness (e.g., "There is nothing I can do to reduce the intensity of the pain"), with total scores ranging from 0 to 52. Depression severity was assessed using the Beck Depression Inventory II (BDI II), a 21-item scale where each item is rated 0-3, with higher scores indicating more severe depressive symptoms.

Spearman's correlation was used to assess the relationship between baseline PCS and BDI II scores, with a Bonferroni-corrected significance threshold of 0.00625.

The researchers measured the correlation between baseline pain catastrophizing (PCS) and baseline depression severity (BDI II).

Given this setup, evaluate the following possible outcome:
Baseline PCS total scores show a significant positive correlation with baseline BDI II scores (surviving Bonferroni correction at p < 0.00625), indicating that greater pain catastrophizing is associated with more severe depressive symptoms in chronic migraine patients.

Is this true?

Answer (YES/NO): NO